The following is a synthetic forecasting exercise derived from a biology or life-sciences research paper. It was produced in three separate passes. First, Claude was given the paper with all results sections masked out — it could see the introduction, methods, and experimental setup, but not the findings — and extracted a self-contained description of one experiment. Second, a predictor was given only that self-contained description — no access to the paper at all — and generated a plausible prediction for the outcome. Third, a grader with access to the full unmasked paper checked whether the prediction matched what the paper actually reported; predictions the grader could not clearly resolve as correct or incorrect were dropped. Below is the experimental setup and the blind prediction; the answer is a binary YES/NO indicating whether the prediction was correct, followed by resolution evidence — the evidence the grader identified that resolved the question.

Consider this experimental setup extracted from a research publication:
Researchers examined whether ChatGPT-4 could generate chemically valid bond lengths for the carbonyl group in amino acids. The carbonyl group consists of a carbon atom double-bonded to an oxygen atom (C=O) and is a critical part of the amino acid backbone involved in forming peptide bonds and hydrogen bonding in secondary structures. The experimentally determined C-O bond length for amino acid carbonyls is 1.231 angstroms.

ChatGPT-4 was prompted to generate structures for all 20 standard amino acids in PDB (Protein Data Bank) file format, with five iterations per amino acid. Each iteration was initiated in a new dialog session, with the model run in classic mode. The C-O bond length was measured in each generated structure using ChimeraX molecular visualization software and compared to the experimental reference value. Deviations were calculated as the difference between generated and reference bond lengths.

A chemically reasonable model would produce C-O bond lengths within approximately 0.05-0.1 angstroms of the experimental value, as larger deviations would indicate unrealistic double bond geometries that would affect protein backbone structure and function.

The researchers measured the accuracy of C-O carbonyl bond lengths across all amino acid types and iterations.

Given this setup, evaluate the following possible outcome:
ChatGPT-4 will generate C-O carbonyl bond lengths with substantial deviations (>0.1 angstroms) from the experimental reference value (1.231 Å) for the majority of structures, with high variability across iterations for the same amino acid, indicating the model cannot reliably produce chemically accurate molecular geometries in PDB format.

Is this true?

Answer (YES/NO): NO